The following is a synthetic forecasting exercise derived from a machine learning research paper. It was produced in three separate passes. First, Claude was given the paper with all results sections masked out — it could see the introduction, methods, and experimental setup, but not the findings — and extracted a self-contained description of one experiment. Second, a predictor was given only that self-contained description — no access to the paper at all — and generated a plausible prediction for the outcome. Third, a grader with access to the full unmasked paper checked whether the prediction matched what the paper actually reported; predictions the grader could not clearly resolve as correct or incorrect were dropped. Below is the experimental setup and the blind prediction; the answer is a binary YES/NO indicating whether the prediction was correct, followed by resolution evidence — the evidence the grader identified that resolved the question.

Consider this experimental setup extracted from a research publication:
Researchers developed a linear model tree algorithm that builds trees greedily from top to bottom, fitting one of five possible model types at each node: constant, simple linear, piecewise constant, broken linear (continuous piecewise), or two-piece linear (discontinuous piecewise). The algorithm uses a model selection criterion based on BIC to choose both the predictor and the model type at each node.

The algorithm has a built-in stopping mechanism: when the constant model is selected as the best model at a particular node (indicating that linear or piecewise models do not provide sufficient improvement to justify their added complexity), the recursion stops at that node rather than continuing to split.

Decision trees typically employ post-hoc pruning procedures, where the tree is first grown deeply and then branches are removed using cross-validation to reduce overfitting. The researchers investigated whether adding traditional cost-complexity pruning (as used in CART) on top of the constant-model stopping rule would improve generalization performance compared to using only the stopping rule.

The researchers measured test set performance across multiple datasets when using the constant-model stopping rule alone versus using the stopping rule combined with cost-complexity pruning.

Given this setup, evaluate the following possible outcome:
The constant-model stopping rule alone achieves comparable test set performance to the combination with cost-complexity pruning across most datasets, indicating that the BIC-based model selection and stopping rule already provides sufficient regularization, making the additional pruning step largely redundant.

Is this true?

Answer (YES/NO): YES